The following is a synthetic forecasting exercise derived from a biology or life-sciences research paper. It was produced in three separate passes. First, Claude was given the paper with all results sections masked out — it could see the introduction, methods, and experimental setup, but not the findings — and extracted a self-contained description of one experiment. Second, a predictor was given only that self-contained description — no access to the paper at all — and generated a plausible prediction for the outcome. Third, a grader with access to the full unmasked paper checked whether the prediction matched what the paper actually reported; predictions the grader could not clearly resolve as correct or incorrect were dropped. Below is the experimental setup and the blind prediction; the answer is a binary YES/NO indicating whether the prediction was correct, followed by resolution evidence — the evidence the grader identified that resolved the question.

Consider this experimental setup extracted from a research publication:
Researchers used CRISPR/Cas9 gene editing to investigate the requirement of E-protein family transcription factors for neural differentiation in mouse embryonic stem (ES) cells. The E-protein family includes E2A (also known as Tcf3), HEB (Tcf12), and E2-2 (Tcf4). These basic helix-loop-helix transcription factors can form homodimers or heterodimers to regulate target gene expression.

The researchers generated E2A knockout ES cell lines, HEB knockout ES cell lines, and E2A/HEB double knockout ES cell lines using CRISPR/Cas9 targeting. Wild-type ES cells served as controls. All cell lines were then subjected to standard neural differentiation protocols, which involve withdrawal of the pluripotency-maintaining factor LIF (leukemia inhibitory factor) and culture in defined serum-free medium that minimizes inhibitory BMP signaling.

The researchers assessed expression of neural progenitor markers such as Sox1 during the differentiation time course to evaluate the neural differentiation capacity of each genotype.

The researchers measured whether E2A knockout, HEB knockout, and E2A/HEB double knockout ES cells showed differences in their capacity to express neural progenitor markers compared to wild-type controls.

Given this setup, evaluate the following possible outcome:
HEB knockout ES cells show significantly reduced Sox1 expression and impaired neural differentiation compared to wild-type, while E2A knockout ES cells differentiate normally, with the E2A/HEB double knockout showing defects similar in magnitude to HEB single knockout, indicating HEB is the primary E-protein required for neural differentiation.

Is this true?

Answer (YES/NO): NO